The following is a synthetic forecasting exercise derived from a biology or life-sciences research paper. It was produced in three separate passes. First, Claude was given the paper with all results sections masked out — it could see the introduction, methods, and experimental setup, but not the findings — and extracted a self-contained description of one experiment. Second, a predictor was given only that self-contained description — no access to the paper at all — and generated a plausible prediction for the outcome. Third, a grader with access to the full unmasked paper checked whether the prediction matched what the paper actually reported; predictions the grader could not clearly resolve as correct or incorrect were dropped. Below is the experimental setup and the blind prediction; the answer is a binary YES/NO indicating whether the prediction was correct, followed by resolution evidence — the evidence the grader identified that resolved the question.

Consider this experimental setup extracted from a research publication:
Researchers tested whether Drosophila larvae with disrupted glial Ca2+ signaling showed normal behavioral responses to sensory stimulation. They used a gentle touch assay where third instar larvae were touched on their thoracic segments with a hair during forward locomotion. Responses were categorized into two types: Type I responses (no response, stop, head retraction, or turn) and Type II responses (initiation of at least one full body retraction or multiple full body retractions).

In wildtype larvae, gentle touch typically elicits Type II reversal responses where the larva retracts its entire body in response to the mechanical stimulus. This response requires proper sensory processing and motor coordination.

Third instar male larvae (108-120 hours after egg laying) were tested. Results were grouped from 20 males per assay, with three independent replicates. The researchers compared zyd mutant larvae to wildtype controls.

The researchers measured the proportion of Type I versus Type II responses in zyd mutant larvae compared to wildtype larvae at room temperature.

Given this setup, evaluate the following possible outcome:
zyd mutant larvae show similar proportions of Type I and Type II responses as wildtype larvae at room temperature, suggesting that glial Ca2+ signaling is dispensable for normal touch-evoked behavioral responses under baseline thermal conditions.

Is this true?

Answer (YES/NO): YES